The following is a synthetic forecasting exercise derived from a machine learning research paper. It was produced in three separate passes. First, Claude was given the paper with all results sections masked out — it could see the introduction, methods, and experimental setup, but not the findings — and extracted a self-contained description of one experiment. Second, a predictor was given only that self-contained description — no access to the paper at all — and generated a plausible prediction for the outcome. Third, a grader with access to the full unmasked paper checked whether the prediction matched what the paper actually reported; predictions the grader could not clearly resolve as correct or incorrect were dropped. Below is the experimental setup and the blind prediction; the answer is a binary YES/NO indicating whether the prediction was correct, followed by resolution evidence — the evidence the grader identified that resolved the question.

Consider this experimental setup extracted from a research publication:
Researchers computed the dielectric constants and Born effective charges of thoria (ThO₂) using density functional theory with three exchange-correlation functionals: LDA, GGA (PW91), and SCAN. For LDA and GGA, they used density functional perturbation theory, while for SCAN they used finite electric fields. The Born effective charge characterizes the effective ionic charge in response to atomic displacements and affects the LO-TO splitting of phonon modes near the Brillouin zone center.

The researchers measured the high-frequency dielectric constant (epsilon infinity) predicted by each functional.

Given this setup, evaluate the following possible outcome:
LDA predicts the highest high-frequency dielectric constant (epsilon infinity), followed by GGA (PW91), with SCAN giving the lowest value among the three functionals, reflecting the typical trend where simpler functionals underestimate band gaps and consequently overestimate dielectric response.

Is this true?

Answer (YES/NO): YES